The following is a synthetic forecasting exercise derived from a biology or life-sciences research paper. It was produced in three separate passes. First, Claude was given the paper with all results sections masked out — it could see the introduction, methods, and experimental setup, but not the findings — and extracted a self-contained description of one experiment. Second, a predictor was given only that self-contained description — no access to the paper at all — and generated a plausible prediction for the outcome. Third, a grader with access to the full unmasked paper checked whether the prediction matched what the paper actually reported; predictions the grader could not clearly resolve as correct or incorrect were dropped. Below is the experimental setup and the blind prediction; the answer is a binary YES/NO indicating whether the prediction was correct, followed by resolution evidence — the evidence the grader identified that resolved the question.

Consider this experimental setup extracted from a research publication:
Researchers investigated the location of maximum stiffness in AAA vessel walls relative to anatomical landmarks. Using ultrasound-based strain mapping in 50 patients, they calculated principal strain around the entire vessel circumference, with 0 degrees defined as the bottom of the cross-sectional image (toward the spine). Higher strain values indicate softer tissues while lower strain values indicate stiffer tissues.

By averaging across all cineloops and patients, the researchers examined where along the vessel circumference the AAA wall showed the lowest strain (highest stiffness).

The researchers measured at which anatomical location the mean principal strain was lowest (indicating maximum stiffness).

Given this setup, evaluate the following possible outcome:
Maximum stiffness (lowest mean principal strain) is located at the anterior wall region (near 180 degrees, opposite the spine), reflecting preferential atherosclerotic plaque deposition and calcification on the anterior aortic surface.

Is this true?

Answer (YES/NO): NO